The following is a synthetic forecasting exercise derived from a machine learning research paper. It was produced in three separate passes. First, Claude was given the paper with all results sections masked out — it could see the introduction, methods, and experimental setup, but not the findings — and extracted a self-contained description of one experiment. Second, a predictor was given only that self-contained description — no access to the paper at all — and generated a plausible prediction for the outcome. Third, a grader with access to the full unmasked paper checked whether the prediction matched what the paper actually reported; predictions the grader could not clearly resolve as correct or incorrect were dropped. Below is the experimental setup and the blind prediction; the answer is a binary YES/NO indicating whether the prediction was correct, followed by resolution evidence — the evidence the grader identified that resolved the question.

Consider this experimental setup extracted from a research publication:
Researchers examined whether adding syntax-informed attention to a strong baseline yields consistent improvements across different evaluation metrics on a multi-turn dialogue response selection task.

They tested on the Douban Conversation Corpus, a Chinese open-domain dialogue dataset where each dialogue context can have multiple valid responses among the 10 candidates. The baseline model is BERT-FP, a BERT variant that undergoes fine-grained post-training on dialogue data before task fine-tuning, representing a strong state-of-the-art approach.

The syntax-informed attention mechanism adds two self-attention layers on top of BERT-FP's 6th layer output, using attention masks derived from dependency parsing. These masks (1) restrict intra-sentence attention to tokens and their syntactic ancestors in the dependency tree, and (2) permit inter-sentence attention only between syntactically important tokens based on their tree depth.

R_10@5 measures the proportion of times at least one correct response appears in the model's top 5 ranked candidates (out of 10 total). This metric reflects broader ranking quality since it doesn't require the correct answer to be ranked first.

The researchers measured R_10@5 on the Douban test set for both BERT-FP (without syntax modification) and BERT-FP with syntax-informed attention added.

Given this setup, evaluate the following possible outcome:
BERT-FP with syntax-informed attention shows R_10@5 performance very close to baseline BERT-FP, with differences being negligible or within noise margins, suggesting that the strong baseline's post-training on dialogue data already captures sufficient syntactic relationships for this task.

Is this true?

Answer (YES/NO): YES